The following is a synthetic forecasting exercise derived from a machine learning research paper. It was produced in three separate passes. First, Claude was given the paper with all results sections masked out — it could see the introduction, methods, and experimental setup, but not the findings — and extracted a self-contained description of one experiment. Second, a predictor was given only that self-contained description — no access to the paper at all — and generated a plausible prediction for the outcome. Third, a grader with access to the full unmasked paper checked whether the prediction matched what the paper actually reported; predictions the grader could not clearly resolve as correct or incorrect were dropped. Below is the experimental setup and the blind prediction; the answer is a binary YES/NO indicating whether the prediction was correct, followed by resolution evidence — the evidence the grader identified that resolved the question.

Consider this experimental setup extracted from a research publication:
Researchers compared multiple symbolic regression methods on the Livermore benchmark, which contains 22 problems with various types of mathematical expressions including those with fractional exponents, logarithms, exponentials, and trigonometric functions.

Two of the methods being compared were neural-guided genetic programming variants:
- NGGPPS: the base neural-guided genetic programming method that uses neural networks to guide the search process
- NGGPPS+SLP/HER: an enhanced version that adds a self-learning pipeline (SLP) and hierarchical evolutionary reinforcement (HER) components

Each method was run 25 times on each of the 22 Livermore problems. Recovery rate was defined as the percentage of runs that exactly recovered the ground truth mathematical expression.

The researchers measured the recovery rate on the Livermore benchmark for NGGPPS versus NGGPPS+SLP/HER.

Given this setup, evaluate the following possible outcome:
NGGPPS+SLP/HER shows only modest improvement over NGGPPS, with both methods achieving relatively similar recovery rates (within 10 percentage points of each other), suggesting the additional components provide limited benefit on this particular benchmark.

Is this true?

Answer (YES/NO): YES